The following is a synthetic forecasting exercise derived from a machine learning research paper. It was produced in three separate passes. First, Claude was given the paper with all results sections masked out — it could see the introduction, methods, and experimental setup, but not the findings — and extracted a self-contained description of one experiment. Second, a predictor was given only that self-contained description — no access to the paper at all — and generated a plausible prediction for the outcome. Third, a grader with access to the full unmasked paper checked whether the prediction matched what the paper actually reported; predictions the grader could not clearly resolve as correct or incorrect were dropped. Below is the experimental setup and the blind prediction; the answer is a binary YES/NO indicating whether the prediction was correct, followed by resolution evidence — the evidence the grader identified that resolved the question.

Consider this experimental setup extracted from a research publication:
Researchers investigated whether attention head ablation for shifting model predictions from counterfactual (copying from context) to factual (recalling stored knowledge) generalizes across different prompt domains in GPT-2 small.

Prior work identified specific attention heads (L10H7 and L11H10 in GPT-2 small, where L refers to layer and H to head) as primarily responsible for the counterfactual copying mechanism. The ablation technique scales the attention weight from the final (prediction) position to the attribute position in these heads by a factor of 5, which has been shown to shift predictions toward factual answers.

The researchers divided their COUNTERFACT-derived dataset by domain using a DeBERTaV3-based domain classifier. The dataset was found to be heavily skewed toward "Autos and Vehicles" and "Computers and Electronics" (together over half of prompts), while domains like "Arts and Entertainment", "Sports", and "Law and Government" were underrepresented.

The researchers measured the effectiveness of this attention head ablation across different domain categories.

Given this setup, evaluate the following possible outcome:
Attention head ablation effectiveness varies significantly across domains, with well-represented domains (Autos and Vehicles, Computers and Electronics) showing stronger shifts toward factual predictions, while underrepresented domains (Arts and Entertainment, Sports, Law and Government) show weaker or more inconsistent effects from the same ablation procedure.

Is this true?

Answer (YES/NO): YES